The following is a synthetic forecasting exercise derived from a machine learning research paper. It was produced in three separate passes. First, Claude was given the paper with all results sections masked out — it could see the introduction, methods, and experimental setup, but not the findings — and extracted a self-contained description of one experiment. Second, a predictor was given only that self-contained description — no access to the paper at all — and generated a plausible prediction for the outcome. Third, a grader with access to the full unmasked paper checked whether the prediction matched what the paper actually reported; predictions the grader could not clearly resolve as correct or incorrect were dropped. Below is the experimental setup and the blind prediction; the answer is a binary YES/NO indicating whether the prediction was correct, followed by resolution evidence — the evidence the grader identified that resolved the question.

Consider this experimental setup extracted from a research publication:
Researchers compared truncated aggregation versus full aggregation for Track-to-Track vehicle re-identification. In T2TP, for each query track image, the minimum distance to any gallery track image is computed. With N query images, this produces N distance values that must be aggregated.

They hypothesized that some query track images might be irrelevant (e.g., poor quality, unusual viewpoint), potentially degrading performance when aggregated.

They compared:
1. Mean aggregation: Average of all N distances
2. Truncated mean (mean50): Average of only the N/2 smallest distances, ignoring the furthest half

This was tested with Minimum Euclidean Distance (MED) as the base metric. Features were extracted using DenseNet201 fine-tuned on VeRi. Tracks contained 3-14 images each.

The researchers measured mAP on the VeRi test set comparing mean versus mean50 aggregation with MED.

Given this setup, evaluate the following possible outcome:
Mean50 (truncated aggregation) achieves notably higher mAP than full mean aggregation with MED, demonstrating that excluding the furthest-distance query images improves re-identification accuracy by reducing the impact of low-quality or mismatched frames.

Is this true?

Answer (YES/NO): YES